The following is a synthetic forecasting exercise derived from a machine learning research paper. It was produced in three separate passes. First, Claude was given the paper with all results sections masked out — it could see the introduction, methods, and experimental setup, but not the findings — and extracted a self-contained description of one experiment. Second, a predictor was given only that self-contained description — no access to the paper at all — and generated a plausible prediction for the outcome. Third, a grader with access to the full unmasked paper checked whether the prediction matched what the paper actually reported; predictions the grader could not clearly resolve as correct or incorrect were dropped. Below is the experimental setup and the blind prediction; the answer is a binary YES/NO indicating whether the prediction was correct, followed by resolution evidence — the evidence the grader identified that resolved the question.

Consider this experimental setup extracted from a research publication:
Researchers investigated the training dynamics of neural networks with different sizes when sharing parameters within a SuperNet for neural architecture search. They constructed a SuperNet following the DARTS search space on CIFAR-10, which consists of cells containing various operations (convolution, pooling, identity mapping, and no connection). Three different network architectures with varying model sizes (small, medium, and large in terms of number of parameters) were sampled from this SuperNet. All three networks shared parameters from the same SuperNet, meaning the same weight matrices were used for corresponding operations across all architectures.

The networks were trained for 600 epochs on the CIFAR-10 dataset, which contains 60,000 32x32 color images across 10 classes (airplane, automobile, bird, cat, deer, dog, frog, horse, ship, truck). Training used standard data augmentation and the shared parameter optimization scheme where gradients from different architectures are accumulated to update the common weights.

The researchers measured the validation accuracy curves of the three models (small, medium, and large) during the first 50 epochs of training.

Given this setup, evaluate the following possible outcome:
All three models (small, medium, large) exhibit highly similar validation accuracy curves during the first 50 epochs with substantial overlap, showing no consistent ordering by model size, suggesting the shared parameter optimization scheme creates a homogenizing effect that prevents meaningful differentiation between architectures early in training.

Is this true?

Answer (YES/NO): NO